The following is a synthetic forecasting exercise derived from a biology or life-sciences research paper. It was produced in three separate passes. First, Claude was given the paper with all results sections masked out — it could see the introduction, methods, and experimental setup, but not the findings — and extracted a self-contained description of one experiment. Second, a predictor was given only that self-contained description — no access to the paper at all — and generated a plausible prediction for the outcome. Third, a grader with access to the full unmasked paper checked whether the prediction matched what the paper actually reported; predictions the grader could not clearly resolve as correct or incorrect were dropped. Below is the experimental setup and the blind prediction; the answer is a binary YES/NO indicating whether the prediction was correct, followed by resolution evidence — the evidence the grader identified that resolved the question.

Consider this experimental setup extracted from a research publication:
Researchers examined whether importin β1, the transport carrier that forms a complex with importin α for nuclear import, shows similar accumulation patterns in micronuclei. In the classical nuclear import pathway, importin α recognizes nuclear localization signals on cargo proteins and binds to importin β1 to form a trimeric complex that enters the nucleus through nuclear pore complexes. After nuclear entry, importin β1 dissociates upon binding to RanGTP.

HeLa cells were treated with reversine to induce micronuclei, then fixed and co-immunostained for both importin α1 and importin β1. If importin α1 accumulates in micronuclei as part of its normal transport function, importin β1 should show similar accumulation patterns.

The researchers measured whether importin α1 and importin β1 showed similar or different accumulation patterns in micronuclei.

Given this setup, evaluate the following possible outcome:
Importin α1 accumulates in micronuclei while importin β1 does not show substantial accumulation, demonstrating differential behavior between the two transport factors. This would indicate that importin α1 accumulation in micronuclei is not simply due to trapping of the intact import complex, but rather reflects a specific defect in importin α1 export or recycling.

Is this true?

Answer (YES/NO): YES